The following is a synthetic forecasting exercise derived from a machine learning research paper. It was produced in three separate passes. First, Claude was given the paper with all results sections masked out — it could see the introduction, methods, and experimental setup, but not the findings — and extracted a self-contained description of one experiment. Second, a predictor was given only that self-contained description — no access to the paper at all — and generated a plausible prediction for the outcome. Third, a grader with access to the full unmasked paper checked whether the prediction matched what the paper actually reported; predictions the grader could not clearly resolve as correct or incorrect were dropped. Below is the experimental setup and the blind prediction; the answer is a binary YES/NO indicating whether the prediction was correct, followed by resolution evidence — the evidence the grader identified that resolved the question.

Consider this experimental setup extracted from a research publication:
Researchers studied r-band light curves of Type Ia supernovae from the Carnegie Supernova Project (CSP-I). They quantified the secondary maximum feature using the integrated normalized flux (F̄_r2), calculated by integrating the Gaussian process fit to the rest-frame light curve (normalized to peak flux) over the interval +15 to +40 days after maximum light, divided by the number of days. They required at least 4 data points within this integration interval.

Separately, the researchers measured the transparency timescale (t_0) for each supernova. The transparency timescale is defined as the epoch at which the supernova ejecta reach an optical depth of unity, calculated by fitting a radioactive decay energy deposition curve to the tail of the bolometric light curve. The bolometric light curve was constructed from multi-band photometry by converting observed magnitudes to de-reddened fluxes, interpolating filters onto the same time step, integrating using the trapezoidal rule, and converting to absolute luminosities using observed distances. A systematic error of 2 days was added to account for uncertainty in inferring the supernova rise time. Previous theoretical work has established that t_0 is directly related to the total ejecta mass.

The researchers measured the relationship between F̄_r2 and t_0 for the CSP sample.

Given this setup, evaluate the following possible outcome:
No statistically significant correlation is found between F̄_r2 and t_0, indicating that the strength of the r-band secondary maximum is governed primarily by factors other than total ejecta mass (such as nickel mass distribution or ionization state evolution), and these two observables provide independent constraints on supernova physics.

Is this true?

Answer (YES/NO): NO